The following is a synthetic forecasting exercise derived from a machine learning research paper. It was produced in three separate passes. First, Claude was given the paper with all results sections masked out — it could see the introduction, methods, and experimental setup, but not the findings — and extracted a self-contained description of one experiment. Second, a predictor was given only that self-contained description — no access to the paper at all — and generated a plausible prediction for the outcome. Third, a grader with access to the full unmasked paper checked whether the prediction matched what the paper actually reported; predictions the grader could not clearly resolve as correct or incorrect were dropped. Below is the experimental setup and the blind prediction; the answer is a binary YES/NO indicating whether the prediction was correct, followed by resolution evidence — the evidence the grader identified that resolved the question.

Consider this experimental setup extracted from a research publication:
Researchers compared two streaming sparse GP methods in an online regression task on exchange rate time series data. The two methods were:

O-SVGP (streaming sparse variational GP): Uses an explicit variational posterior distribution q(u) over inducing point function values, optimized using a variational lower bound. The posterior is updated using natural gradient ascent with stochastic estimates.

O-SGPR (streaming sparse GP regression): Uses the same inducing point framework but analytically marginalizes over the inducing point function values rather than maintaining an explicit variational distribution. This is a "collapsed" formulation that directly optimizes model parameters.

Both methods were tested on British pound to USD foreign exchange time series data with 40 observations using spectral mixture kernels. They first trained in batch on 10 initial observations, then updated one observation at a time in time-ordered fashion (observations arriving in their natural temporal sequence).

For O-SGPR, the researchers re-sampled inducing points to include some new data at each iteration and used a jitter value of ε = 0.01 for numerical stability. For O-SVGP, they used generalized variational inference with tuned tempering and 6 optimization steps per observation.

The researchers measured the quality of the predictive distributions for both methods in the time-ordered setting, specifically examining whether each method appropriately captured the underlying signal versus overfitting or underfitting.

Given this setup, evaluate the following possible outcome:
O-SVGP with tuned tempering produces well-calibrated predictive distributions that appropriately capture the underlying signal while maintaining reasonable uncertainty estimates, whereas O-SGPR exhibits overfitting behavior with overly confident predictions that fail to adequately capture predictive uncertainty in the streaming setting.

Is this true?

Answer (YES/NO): NO